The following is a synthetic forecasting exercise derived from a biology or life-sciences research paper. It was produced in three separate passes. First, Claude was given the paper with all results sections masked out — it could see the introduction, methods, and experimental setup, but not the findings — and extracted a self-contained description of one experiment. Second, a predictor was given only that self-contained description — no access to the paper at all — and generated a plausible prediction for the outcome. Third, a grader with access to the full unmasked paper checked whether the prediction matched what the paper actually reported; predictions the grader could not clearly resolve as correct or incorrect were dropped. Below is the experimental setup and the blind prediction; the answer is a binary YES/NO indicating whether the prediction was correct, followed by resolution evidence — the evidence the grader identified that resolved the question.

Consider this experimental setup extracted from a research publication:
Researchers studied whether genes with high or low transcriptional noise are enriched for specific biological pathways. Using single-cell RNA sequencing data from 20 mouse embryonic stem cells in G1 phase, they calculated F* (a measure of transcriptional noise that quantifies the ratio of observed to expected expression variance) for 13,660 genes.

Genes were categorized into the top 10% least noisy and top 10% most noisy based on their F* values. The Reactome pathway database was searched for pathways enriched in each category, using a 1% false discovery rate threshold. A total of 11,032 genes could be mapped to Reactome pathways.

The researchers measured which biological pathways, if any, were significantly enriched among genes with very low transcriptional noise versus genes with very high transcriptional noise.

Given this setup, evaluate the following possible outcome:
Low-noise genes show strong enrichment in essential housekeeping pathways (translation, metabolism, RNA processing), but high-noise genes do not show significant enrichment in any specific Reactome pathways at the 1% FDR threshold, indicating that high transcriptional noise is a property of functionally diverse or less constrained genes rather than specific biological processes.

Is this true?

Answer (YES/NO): YES